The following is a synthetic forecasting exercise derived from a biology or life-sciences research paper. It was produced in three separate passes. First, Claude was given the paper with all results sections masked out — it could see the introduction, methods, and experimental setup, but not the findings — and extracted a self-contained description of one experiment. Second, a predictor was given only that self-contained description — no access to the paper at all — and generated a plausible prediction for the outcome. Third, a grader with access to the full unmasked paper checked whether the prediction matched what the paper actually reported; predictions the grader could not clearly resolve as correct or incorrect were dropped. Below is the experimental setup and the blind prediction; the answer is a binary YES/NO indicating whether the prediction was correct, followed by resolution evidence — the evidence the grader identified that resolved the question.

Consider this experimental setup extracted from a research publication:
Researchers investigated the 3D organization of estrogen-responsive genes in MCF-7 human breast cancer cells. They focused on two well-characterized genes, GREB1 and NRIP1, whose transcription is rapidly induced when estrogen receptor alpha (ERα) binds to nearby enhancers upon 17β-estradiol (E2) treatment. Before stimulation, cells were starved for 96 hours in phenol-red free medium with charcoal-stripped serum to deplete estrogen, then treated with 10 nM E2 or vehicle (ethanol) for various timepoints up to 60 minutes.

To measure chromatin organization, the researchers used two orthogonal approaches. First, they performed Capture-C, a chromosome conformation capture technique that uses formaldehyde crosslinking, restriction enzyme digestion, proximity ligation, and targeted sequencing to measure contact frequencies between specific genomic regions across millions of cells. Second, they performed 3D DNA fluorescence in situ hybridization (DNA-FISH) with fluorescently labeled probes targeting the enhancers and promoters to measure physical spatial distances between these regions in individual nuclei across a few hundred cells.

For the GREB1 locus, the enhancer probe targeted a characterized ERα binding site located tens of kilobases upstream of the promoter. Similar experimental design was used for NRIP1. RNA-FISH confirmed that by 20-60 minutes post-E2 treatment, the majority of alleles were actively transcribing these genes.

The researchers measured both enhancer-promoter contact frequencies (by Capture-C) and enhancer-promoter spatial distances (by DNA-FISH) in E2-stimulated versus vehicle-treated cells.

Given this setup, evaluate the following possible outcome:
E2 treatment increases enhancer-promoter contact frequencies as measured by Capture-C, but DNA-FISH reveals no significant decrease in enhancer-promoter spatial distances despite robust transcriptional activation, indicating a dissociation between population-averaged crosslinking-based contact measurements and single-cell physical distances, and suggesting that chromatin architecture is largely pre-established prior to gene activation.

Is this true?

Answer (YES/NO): NO